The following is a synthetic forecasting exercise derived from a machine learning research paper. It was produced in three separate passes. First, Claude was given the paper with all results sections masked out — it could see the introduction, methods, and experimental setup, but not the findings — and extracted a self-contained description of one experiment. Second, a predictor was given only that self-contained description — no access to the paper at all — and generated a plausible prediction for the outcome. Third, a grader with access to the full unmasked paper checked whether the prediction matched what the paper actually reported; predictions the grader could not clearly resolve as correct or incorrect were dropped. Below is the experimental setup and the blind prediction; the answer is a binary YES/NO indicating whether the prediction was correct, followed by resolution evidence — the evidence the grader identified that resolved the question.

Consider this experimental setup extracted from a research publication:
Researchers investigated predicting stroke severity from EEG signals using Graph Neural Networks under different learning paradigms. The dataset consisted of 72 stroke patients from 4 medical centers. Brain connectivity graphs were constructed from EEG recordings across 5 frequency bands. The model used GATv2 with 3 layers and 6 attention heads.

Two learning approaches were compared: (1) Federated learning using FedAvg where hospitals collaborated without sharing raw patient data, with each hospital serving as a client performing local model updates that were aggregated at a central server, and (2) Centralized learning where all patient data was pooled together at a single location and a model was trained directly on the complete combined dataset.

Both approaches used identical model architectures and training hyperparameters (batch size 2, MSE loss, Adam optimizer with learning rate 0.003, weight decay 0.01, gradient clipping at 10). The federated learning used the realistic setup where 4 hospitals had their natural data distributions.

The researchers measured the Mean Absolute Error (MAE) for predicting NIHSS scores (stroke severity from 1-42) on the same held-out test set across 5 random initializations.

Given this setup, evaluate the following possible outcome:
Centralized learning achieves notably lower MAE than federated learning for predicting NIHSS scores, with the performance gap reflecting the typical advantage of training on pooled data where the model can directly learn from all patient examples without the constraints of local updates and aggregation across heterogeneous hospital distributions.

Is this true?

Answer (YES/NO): NO